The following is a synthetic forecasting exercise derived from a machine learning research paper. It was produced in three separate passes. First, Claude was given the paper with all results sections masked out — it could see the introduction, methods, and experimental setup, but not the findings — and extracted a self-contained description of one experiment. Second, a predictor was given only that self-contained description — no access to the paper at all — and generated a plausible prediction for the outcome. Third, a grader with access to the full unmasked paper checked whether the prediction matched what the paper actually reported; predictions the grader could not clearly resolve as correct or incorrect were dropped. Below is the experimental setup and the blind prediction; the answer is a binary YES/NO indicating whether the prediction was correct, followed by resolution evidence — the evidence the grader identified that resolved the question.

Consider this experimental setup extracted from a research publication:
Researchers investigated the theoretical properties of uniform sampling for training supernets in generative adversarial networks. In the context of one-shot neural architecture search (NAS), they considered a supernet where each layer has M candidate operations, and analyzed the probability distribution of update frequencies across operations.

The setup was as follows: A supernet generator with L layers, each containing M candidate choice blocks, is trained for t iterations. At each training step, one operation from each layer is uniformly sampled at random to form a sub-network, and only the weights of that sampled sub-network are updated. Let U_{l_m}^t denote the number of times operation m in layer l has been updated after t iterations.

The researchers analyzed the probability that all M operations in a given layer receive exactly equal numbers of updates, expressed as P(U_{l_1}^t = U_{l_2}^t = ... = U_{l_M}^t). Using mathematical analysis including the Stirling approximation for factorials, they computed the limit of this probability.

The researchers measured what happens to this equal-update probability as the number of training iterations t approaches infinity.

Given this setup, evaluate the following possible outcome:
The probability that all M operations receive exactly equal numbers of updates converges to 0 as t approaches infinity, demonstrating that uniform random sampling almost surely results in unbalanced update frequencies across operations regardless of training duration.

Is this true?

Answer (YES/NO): YES